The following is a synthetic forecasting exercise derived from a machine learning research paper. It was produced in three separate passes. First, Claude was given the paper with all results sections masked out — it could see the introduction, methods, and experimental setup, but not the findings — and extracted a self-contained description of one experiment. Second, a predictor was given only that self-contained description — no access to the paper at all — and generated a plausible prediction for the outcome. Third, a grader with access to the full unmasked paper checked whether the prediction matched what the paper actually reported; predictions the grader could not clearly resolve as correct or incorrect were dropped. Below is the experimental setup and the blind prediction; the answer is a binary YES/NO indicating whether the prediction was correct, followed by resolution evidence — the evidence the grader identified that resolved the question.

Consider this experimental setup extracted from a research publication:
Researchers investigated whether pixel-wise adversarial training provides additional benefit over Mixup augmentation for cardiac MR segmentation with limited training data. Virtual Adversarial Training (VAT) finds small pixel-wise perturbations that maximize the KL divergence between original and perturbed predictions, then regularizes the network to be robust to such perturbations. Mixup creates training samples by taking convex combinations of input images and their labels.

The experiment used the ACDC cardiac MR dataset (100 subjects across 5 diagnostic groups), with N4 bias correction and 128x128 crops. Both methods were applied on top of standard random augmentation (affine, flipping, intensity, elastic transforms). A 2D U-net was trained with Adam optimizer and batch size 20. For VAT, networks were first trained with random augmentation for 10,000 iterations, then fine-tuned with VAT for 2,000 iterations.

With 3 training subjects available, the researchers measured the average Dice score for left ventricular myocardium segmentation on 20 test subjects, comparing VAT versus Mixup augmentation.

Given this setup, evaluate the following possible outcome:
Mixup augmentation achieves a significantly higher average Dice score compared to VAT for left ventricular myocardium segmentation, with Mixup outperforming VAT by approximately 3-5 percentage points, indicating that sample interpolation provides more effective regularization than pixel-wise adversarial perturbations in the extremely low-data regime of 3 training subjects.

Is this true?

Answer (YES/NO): NO